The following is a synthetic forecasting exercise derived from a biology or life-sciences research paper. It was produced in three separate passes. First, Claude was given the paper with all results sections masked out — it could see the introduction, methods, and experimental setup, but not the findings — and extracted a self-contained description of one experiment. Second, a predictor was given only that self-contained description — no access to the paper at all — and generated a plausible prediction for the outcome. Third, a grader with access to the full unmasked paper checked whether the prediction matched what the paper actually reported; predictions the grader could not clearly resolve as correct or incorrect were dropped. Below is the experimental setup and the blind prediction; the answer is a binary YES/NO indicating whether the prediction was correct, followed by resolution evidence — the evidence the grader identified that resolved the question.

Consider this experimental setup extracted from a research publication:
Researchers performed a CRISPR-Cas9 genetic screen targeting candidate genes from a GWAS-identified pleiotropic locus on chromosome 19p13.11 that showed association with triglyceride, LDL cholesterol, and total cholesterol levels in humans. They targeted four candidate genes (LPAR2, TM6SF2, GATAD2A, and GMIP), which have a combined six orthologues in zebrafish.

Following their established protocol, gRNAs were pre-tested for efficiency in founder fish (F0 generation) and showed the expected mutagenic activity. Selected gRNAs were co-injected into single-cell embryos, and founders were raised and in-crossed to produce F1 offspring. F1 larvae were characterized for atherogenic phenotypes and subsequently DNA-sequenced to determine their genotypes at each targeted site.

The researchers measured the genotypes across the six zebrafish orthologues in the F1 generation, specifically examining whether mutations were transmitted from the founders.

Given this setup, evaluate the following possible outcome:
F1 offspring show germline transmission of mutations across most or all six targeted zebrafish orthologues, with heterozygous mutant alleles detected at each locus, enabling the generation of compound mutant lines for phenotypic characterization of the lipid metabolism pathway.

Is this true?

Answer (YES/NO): NO